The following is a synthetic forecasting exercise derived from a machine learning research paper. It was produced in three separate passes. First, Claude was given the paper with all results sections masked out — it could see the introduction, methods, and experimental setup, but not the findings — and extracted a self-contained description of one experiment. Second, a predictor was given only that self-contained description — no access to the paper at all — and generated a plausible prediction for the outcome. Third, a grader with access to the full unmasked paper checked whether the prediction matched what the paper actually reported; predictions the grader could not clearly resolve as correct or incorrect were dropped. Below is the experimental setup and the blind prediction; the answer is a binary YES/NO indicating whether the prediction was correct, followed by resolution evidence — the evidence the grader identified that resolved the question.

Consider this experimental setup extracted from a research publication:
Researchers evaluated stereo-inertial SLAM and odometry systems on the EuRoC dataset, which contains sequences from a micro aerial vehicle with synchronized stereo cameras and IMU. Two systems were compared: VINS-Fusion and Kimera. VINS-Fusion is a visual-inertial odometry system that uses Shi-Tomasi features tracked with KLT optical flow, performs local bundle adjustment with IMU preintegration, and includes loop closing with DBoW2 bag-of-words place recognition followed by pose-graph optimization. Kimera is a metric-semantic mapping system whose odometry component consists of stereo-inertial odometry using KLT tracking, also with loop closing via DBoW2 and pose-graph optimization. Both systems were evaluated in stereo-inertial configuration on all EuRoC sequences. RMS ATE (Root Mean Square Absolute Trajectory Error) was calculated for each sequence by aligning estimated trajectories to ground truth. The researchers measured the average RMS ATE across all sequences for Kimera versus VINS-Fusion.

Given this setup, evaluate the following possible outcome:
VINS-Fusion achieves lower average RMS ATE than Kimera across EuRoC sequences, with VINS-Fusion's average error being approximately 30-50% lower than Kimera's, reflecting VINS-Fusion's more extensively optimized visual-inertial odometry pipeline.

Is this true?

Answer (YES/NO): NO